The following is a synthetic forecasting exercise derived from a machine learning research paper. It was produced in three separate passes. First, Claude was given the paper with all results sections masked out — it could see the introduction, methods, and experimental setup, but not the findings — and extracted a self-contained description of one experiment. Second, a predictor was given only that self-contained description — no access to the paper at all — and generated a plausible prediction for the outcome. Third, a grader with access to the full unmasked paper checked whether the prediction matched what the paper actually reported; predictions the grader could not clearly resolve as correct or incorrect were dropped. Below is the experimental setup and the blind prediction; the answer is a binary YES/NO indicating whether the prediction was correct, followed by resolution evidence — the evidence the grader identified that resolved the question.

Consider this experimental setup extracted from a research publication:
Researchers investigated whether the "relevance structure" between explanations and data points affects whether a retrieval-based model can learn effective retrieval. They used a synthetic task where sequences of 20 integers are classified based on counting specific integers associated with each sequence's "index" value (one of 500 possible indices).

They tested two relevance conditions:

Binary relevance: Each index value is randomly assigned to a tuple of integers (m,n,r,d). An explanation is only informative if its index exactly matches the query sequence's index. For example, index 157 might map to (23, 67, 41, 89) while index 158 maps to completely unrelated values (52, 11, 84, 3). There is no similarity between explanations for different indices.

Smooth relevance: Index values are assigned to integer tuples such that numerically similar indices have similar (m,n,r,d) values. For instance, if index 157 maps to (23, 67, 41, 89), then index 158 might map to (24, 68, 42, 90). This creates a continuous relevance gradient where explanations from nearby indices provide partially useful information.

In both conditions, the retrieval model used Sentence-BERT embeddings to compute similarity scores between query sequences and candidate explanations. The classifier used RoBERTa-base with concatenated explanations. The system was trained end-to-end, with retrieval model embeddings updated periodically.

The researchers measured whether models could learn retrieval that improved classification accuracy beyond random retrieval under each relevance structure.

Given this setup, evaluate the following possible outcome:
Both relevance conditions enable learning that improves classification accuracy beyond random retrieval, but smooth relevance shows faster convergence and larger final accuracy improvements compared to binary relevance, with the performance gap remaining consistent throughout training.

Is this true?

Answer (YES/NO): NO